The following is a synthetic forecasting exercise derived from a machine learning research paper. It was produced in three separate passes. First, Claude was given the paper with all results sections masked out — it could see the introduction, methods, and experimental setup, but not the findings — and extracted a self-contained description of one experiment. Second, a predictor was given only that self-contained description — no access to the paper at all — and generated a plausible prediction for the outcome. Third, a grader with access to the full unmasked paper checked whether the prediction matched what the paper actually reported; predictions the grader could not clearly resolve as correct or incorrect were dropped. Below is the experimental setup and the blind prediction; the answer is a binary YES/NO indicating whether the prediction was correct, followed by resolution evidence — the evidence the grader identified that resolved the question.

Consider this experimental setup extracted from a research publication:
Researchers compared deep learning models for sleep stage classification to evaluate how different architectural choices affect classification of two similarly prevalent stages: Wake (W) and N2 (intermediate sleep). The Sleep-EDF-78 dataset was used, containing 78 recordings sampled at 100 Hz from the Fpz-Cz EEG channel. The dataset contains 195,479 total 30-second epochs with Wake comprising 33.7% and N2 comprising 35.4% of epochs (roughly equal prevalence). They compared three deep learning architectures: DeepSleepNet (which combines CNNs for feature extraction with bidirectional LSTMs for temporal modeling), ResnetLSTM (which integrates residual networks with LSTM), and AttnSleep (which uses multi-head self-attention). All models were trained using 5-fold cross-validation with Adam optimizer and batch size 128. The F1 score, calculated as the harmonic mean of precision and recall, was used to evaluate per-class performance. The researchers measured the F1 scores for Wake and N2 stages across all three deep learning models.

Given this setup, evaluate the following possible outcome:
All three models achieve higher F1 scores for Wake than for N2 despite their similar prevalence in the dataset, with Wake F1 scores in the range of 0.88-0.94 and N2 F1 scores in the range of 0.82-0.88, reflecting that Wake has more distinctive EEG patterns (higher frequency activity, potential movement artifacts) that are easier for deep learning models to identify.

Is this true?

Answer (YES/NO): YES